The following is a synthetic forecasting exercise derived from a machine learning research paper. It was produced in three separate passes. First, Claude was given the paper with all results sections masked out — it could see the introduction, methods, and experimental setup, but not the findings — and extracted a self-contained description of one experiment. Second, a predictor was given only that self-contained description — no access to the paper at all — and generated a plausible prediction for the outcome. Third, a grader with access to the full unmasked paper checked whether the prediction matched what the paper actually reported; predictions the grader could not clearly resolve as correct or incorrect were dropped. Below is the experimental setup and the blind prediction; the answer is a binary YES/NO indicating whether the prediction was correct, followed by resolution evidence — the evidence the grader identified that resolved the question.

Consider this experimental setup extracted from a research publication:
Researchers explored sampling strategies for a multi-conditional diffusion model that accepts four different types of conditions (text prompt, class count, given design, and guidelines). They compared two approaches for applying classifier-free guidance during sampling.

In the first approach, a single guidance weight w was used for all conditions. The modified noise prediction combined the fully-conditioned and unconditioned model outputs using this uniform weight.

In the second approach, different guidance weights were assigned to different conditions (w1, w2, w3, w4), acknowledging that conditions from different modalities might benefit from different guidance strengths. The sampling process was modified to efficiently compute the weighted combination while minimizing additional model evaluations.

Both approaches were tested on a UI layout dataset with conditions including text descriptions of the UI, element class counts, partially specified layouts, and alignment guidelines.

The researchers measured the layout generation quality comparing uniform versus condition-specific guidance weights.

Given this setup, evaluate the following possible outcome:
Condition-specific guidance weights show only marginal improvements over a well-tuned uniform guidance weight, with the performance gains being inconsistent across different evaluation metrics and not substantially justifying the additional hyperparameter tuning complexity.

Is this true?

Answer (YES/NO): NO